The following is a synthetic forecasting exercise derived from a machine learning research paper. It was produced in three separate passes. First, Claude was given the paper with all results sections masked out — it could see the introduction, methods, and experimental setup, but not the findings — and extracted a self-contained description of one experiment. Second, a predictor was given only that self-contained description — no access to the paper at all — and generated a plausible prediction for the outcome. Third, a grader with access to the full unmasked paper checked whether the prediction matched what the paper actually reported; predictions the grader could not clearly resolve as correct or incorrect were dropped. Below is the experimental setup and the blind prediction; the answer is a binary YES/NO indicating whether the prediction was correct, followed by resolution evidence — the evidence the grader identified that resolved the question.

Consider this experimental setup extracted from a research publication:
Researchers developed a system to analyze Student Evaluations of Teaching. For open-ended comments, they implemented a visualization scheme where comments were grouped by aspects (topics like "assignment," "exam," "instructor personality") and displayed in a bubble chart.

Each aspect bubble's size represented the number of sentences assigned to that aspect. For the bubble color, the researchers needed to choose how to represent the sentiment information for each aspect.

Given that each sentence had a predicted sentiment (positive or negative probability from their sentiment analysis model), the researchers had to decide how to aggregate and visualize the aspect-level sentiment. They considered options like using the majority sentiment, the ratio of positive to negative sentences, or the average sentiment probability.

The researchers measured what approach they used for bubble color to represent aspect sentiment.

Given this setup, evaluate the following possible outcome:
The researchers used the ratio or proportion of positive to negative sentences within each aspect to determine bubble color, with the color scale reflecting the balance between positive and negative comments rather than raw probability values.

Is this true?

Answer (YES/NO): NO